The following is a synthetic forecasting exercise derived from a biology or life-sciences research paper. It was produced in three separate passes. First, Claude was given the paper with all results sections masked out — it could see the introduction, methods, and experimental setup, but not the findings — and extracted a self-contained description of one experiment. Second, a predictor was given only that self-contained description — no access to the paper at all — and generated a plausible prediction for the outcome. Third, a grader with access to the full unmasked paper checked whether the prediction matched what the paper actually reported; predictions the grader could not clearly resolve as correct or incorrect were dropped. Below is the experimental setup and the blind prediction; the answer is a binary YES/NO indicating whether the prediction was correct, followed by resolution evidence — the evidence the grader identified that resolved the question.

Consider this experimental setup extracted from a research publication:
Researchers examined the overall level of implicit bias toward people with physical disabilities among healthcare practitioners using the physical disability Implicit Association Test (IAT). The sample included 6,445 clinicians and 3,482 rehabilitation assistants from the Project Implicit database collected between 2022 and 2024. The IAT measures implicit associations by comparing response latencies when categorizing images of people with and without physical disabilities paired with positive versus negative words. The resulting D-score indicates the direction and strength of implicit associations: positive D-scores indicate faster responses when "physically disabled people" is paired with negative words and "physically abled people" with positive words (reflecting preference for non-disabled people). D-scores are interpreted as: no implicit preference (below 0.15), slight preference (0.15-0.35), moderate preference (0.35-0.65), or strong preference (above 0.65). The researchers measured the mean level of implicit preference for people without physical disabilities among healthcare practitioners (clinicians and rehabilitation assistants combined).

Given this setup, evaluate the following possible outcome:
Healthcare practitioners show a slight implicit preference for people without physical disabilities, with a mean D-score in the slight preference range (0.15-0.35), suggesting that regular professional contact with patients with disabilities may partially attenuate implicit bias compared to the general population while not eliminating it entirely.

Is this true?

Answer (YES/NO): NO